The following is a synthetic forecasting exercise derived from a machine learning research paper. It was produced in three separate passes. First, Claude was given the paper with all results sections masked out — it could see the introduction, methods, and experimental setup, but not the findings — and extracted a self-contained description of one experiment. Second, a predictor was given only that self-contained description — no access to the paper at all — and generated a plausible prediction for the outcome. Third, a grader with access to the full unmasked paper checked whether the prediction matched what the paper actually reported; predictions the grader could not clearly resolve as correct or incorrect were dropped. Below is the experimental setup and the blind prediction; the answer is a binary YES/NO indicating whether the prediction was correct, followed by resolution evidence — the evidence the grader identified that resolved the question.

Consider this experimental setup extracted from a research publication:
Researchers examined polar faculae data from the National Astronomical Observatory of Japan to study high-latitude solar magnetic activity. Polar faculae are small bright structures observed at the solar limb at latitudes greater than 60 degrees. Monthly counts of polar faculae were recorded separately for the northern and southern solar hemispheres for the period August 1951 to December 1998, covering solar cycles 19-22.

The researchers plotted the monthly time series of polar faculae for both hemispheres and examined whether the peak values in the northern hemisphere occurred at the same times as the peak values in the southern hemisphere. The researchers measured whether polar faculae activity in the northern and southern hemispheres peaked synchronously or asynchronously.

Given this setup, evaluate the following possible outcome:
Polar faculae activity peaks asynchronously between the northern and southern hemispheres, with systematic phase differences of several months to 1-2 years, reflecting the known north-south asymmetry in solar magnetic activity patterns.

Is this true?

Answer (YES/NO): NO